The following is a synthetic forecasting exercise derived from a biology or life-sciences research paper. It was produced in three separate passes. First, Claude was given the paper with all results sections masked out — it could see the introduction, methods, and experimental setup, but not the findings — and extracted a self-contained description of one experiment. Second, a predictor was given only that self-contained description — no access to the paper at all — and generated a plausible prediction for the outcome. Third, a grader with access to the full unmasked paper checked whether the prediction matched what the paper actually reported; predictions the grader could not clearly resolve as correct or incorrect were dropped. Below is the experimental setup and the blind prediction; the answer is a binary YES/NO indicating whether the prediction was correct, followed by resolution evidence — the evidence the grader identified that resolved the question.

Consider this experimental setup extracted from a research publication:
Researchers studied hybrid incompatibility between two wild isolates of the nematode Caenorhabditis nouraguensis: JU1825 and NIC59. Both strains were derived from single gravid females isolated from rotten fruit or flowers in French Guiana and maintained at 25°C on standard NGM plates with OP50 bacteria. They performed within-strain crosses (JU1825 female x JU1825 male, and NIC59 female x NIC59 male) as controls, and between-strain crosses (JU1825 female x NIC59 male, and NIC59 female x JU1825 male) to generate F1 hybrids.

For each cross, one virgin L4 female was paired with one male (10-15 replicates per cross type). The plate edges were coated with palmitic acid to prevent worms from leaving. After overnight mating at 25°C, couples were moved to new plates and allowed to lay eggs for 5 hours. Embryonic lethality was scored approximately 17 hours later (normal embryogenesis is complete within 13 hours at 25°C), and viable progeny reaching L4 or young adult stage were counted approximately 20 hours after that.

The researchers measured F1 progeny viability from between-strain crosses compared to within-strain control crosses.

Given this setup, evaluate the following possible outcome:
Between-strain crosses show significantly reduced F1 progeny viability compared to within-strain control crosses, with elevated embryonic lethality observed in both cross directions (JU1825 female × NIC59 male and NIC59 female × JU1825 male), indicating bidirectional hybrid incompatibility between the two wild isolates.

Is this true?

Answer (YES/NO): NO